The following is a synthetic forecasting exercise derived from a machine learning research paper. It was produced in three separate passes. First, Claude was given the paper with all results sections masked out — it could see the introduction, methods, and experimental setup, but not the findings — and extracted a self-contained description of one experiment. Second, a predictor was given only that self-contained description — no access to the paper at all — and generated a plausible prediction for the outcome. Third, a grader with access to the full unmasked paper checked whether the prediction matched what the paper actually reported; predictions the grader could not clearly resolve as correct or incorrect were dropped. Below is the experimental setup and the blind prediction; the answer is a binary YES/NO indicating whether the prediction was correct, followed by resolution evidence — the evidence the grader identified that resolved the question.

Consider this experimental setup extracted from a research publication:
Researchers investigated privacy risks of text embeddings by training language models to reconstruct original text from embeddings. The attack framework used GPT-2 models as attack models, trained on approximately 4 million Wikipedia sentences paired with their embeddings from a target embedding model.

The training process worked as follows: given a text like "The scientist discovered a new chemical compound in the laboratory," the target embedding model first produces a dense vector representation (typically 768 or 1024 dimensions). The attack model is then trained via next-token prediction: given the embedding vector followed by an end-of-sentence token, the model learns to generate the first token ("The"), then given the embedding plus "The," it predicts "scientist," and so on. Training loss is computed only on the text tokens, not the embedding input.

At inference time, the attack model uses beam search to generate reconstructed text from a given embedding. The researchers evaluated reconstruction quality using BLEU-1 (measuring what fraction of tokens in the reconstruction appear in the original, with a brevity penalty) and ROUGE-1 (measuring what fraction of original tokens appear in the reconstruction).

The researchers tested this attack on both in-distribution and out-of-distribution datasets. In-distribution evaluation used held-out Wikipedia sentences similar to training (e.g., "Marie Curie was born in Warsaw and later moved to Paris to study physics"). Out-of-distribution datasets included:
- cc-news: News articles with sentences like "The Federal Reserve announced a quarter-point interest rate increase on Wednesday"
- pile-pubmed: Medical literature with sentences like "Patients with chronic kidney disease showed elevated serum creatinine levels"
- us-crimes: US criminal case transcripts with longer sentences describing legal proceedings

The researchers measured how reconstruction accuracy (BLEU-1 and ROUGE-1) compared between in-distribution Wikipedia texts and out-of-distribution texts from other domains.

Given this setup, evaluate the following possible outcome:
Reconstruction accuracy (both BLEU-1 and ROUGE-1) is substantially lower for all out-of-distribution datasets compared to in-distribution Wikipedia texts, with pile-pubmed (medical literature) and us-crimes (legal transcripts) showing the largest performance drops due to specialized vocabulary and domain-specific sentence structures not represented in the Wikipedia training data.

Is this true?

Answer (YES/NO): NO